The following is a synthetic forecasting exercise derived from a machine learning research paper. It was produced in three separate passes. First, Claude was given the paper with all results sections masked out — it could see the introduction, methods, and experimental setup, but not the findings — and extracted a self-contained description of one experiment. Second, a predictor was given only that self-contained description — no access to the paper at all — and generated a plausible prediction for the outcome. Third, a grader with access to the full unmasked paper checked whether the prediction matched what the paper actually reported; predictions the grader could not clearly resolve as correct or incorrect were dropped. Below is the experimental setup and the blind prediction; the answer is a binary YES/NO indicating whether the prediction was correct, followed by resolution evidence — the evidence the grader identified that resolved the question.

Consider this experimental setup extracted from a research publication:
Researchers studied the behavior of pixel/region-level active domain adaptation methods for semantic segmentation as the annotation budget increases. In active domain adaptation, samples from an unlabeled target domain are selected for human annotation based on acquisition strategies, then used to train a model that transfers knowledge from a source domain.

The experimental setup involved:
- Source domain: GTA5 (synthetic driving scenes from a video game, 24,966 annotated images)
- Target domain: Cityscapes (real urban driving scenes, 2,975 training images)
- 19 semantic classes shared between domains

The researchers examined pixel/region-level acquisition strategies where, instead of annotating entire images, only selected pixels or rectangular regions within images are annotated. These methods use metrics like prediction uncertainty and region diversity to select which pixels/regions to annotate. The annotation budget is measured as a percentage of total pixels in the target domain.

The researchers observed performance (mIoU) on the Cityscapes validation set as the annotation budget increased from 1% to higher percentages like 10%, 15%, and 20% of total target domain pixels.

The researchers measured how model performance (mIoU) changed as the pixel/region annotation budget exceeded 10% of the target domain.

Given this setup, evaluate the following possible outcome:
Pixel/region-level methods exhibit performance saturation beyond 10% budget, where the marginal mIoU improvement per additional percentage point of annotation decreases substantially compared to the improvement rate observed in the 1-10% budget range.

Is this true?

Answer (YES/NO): NO